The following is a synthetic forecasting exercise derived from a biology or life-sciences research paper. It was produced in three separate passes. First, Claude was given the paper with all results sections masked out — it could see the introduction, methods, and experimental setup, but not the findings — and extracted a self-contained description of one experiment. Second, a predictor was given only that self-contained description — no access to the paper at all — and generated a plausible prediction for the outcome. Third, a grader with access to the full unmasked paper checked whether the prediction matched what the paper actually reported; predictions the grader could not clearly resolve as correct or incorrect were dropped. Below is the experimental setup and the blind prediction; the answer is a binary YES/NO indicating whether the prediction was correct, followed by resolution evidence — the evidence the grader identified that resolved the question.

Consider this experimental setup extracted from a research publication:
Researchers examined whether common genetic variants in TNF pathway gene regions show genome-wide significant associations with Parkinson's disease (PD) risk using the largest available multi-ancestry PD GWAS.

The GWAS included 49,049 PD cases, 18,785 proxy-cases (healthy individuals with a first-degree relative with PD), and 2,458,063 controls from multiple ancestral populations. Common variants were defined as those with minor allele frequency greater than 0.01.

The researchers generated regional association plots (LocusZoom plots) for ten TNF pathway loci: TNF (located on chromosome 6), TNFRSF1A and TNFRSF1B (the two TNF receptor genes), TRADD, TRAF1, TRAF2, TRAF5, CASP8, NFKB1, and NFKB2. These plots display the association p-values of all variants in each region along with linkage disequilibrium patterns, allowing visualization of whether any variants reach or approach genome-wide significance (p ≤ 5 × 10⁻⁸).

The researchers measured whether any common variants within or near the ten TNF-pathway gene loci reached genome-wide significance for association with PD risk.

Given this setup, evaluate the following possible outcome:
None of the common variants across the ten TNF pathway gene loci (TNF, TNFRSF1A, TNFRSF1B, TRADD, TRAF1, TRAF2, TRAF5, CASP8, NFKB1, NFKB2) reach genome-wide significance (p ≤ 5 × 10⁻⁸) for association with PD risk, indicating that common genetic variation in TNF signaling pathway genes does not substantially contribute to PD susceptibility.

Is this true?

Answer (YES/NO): YES